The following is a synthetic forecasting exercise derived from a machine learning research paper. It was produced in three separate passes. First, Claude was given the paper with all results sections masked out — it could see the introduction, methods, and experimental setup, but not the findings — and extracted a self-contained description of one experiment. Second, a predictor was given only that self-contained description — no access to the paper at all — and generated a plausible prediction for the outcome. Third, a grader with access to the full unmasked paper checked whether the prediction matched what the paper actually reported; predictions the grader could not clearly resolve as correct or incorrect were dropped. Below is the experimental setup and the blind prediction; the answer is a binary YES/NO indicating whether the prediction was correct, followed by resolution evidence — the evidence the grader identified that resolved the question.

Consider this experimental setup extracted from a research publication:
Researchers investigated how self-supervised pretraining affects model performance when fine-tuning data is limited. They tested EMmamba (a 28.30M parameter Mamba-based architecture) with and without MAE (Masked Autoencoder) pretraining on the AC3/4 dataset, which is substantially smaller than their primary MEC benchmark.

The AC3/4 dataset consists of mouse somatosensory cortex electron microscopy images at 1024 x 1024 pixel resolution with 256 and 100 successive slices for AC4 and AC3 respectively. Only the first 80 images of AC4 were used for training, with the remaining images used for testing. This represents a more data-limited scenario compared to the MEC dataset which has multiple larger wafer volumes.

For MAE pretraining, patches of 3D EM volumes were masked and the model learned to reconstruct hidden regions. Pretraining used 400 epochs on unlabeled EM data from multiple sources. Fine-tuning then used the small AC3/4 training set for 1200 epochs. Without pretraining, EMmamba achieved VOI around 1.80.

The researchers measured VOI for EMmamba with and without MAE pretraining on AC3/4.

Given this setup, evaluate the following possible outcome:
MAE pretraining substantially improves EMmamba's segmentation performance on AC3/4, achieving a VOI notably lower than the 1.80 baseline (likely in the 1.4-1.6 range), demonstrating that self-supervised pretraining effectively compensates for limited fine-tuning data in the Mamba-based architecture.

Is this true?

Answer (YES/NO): NO